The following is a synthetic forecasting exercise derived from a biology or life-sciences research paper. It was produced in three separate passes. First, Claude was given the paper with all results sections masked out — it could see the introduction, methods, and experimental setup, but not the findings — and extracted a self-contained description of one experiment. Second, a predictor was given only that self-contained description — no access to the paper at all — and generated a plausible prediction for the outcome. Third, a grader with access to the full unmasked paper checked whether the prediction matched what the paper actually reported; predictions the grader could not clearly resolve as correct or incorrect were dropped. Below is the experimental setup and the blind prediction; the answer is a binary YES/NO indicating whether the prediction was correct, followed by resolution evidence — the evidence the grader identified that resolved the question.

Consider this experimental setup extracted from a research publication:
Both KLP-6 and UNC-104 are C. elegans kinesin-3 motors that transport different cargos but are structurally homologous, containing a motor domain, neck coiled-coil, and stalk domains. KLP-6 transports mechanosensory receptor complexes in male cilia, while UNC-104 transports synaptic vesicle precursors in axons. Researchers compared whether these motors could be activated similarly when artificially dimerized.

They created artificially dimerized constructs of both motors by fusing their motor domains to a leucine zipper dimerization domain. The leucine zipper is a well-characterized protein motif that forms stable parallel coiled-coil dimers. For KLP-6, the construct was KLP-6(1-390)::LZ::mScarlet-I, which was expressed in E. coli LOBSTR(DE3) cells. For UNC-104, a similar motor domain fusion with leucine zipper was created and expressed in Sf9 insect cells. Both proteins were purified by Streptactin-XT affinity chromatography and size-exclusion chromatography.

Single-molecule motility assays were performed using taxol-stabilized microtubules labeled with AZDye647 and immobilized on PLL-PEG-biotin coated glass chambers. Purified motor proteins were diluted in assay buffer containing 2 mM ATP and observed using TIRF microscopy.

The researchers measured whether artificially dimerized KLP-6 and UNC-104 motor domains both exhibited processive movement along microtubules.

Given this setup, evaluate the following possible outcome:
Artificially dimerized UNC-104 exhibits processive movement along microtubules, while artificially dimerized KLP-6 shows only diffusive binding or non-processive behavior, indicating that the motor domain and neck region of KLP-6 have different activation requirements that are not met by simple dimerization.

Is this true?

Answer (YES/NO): NO